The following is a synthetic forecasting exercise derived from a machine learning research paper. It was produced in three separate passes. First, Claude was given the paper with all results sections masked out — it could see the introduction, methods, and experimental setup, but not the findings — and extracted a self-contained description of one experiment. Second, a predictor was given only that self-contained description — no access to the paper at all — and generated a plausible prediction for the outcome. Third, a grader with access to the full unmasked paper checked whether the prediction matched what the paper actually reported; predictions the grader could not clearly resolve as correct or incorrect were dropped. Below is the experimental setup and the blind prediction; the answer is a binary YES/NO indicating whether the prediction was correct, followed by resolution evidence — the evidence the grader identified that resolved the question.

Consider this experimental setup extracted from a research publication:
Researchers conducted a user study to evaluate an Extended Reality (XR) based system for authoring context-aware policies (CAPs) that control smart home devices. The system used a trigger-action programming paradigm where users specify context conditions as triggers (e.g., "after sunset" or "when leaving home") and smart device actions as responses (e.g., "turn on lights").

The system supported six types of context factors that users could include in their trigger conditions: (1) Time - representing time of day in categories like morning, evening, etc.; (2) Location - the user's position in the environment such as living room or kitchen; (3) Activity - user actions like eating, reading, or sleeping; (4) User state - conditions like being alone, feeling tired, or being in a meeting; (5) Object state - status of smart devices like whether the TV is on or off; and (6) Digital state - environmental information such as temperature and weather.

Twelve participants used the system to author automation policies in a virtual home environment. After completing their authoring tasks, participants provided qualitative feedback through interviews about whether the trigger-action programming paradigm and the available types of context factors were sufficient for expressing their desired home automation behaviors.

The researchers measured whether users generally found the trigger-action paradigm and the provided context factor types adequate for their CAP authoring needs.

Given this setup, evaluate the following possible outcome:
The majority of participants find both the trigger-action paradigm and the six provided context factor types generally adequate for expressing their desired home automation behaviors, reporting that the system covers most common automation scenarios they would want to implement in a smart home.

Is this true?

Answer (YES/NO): YES